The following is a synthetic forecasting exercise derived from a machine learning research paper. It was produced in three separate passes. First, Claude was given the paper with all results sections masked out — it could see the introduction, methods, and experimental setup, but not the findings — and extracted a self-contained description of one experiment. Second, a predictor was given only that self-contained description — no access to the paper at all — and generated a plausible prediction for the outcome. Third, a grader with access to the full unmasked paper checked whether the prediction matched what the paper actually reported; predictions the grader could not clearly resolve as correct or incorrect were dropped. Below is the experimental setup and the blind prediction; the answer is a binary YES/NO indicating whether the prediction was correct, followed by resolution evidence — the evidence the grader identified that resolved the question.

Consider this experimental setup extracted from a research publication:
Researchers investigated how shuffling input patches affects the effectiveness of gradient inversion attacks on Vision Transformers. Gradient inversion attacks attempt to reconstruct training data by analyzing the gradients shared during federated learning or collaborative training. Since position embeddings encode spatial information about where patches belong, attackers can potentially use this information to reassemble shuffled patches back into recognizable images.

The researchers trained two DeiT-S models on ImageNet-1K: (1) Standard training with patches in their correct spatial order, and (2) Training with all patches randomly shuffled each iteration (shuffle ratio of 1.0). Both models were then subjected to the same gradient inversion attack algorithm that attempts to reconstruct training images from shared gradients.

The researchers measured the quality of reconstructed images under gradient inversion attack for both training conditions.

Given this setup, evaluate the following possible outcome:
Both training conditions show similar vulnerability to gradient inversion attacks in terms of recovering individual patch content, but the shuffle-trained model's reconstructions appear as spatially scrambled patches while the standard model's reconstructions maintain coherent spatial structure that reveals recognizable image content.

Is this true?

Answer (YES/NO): NO